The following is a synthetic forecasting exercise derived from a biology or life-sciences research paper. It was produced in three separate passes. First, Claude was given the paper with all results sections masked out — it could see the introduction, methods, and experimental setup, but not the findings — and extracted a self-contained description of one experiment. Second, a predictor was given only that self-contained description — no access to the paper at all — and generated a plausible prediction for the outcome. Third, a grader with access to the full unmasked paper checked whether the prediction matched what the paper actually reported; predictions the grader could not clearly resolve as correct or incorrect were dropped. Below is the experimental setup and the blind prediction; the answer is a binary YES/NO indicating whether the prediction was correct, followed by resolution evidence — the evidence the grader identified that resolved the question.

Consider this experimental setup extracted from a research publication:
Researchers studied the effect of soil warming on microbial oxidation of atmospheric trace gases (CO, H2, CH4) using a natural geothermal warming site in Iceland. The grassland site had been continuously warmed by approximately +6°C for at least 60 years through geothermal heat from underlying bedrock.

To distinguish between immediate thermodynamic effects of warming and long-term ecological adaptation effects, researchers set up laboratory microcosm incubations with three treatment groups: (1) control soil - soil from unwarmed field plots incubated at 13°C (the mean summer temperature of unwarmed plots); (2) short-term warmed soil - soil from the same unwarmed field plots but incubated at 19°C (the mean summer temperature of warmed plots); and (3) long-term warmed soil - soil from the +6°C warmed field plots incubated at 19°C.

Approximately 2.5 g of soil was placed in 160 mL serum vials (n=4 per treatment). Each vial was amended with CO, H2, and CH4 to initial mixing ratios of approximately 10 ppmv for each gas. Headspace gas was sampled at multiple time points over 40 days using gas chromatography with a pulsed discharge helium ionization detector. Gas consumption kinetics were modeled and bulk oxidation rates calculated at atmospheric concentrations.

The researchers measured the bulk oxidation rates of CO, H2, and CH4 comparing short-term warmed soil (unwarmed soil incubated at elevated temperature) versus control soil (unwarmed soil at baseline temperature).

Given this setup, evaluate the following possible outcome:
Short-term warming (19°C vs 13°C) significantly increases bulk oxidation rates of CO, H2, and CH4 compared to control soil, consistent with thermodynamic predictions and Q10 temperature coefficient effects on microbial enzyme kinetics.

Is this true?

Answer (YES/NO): NO